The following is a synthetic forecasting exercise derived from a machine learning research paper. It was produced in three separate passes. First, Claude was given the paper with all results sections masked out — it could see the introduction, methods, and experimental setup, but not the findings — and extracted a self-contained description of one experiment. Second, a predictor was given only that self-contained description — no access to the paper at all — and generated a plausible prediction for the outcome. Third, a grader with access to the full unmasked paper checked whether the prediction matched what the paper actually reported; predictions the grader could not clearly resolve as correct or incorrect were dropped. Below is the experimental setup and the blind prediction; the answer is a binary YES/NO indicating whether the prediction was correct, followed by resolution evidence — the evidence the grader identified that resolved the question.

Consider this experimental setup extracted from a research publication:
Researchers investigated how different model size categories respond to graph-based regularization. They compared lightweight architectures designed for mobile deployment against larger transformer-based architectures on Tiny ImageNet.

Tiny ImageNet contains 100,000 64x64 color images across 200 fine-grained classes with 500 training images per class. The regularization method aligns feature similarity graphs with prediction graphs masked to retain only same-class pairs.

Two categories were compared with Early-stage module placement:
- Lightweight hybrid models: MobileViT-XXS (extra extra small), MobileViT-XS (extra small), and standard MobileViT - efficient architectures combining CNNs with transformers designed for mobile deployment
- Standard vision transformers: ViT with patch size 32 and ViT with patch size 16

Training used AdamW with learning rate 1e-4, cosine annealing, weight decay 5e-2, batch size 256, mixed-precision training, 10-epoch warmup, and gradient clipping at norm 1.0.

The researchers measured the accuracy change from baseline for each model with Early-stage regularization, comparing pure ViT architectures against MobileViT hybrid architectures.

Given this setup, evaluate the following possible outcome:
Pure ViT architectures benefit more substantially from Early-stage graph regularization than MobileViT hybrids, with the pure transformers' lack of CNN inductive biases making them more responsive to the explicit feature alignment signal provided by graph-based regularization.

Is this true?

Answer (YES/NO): NO